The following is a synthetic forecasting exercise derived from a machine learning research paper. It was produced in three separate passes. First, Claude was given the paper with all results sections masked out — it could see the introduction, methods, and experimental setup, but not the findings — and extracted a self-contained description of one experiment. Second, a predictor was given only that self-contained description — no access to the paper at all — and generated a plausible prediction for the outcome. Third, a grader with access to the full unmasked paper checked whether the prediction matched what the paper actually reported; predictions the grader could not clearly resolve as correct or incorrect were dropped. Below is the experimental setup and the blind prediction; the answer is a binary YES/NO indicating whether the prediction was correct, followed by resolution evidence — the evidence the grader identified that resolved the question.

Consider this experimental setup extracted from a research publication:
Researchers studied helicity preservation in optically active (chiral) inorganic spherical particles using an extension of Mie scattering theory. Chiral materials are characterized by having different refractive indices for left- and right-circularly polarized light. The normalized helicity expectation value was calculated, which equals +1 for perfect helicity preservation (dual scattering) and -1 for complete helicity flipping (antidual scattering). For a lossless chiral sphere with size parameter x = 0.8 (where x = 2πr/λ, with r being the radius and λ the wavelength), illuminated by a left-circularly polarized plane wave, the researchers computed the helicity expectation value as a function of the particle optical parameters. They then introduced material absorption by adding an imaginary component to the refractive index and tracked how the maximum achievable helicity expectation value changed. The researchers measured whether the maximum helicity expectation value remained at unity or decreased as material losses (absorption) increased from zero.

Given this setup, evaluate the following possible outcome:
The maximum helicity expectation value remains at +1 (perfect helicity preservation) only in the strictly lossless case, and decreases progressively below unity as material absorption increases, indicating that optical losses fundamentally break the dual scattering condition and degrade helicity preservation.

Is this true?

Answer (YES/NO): YES